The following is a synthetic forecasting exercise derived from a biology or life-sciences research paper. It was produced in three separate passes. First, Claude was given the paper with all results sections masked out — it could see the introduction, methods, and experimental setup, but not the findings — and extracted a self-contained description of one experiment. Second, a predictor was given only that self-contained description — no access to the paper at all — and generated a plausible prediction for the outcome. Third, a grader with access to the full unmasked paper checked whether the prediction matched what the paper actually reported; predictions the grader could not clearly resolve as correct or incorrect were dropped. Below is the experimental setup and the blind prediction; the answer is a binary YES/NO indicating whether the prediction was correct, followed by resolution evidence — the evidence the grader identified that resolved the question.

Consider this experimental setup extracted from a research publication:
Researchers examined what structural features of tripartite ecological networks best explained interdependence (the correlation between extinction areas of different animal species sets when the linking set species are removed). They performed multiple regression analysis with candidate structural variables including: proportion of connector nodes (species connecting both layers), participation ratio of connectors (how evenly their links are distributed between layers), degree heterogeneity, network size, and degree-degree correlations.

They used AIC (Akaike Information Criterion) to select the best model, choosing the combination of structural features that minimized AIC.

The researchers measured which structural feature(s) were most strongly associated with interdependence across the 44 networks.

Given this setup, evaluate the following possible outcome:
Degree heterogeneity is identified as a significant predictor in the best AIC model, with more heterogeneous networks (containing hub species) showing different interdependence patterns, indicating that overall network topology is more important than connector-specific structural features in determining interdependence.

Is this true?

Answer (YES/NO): NO